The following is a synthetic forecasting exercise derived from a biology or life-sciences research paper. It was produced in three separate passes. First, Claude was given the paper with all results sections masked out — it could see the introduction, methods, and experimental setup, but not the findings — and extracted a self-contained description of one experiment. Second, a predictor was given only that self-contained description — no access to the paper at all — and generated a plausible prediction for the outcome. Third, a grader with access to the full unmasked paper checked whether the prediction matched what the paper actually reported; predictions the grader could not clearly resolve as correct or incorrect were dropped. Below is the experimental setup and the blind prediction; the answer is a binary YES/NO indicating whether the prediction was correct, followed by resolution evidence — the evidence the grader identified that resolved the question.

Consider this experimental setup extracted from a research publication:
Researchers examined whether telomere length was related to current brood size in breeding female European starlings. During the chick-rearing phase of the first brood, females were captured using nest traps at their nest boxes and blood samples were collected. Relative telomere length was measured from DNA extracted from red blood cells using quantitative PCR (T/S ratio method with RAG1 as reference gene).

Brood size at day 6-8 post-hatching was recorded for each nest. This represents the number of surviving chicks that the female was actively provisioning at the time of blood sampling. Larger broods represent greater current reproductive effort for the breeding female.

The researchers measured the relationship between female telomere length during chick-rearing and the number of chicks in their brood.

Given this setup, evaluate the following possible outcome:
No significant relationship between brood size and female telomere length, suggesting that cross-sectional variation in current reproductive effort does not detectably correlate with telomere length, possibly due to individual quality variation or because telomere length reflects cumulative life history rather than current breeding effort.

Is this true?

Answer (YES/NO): NO